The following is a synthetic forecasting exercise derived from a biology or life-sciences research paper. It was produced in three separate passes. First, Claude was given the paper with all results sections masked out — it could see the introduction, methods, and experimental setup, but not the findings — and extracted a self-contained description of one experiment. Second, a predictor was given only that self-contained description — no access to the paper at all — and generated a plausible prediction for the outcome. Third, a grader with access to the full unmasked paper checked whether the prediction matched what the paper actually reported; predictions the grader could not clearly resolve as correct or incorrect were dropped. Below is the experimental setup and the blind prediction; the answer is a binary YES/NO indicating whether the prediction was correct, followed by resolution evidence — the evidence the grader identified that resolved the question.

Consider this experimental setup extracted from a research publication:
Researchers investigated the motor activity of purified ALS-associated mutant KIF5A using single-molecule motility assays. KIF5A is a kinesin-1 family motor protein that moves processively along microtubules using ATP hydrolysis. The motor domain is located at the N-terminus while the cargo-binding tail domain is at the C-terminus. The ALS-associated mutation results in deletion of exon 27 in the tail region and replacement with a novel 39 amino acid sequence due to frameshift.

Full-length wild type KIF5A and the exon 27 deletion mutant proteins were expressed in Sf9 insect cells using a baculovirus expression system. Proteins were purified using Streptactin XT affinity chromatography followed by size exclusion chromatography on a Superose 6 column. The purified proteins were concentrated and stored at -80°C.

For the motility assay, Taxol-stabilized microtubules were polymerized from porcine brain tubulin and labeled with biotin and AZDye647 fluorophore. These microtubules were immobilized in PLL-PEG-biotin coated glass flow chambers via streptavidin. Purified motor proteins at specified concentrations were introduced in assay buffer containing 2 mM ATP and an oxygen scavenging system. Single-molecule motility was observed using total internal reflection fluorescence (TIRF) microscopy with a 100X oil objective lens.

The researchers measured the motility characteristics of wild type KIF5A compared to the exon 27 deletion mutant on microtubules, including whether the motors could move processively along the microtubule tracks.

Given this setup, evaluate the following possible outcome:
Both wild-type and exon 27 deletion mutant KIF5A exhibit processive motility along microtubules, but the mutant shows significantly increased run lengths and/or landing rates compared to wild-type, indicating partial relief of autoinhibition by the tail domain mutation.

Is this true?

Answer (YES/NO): NO